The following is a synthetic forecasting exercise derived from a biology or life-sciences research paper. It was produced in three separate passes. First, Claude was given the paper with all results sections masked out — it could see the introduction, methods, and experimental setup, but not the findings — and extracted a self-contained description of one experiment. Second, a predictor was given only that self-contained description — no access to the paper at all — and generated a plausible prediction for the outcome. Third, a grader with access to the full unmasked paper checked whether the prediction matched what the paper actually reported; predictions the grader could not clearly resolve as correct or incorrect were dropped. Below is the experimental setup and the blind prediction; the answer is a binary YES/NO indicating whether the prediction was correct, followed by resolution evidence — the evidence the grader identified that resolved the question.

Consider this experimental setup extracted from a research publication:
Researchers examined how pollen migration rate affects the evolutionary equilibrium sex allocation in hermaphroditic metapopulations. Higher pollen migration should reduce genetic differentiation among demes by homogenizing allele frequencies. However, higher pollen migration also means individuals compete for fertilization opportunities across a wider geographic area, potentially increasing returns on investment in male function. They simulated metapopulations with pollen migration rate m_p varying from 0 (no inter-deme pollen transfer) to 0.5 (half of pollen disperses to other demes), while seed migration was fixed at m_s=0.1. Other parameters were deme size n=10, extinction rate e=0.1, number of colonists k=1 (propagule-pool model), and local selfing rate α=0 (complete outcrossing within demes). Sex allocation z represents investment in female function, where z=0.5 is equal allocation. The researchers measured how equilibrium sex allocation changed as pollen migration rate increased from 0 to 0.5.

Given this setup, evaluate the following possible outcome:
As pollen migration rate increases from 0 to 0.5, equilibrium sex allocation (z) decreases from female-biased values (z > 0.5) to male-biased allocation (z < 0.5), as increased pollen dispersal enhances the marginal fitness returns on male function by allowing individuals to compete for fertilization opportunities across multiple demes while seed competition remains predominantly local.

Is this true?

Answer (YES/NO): YES